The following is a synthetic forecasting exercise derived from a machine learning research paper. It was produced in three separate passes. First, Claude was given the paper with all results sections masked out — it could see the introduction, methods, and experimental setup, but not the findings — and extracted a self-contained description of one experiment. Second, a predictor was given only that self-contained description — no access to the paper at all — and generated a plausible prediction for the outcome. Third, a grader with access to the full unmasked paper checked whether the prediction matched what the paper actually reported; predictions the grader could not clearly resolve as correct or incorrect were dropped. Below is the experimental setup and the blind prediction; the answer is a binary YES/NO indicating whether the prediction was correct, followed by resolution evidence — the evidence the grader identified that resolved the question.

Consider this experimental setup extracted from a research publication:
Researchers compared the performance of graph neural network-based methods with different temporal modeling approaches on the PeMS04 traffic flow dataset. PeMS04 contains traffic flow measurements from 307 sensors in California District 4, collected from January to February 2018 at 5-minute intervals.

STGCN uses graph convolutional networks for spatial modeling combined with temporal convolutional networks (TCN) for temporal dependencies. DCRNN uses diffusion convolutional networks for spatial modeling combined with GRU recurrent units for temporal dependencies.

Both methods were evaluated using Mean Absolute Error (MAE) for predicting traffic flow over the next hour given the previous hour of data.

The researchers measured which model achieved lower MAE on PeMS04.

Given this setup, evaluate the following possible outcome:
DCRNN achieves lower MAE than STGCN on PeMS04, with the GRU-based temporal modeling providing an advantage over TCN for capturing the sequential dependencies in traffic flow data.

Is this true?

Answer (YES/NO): NO